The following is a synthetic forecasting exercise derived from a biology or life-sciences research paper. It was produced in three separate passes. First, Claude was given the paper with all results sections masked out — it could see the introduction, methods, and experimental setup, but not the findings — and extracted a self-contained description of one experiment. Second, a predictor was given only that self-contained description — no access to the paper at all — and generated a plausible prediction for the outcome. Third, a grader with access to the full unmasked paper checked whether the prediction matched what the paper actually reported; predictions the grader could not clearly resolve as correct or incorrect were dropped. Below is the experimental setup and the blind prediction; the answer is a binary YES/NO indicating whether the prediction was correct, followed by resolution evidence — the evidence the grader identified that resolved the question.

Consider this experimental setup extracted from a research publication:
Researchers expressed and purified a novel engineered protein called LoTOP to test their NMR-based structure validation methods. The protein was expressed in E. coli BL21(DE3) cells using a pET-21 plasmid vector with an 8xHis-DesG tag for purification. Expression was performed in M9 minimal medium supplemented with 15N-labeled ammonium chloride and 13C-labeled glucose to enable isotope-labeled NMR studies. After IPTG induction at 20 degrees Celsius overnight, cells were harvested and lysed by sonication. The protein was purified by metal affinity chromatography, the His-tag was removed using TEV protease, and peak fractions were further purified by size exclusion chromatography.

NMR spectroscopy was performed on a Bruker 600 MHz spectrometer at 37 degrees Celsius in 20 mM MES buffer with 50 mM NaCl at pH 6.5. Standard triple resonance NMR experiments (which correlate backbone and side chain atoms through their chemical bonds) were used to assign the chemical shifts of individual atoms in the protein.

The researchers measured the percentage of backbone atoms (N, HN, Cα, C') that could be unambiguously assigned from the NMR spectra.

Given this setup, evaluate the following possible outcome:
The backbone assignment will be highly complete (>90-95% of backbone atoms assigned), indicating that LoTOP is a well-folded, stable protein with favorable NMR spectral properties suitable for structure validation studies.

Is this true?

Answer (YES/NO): YES